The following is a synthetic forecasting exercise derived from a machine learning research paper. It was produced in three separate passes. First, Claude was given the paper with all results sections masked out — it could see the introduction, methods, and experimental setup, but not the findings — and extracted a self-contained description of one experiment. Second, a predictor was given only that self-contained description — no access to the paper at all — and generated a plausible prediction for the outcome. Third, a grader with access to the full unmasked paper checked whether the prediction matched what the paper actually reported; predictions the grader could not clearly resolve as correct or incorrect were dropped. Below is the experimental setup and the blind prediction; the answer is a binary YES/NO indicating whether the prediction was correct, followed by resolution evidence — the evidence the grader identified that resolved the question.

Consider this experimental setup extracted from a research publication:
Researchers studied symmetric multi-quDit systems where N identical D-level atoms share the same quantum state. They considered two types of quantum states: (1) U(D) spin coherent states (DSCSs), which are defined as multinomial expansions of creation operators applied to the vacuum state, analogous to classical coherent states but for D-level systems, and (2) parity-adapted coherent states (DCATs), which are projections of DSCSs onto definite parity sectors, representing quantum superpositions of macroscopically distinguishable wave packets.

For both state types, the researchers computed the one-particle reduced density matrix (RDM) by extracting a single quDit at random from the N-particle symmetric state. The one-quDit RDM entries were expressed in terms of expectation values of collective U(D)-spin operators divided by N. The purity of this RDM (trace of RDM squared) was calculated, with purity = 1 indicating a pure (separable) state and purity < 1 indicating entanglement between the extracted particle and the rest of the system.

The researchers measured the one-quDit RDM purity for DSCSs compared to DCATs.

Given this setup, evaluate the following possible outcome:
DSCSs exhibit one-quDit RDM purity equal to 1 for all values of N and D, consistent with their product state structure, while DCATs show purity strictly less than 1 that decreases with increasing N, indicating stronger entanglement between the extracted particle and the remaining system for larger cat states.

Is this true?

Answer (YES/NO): YES